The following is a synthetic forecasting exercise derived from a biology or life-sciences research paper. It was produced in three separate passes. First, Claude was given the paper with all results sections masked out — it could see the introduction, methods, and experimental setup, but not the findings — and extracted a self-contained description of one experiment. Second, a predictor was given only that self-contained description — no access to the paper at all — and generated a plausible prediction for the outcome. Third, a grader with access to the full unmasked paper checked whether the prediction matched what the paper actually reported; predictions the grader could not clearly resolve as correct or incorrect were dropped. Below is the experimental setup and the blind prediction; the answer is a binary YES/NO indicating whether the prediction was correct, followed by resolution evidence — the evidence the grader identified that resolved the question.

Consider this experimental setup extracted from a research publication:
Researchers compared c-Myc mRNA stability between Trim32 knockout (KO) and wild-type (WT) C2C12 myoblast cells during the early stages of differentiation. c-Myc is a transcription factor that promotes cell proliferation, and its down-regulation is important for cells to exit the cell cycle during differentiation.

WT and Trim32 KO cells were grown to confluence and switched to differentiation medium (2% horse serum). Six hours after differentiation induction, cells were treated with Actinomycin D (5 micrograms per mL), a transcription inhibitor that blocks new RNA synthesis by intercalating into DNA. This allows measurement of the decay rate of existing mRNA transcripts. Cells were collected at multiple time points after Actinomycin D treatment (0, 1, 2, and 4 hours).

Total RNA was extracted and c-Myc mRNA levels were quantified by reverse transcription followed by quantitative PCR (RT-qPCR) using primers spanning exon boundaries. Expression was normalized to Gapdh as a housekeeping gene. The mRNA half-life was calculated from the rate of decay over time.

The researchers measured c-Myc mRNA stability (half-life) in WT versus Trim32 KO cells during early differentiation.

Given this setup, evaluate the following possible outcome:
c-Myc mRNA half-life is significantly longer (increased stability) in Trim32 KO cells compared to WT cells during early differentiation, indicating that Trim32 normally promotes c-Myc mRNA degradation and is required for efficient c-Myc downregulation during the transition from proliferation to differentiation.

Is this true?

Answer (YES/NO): YES